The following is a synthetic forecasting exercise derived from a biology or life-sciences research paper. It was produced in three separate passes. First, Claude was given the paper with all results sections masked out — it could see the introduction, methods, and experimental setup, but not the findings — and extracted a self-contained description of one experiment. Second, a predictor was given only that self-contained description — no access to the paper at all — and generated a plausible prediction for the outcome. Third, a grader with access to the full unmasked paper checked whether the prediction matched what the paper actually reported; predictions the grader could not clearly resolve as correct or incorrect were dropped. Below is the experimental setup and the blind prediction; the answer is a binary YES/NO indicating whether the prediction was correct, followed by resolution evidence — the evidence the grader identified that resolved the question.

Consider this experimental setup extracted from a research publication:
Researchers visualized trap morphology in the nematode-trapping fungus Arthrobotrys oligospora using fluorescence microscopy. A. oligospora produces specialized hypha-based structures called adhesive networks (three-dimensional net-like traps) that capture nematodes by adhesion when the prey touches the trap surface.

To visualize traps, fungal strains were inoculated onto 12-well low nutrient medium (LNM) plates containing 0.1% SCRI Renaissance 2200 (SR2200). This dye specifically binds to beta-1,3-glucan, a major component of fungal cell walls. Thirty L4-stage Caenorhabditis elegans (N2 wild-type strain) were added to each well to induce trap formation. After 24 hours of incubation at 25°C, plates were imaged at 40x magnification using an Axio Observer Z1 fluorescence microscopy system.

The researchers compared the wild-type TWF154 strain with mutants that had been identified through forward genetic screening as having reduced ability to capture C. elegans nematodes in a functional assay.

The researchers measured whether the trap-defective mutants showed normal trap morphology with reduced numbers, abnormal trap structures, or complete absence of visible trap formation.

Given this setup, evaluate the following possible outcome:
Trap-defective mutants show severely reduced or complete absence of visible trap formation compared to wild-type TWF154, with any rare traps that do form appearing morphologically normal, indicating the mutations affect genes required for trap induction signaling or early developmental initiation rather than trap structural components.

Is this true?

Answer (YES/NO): NO